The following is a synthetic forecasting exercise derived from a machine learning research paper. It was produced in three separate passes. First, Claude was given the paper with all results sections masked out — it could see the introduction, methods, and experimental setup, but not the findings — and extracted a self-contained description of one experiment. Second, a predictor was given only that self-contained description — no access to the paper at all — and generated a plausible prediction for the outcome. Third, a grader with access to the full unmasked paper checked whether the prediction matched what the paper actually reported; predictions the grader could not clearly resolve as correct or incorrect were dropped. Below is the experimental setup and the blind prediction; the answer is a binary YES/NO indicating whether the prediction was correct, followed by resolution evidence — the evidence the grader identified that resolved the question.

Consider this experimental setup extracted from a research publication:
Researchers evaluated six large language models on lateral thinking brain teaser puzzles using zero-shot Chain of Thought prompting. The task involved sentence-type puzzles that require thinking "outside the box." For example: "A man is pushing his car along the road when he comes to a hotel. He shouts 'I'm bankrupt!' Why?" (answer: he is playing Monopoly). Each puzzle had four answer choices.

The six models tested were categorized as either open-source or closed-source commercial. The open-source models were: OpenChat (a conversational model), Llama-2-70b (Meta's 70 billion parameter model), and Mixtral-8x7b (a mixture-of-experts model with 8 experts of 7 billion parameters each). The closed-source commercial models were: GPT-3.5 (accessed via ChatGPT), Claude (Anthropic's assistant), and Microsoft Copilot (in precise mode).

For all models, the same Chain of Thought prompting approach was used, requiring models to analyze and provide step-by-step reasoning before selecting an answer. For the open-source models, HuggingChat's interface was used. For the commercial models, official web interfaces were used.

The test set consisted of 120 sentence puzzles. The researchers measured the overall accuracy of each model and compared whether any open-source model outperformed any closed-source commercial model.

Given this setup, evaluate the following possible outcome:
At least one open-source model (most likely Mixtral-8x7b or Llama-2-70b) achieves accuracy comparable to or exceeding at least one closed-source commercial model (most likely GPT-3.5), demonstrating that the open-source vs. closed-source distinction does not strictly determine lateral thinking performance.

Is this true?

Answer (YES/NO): YES